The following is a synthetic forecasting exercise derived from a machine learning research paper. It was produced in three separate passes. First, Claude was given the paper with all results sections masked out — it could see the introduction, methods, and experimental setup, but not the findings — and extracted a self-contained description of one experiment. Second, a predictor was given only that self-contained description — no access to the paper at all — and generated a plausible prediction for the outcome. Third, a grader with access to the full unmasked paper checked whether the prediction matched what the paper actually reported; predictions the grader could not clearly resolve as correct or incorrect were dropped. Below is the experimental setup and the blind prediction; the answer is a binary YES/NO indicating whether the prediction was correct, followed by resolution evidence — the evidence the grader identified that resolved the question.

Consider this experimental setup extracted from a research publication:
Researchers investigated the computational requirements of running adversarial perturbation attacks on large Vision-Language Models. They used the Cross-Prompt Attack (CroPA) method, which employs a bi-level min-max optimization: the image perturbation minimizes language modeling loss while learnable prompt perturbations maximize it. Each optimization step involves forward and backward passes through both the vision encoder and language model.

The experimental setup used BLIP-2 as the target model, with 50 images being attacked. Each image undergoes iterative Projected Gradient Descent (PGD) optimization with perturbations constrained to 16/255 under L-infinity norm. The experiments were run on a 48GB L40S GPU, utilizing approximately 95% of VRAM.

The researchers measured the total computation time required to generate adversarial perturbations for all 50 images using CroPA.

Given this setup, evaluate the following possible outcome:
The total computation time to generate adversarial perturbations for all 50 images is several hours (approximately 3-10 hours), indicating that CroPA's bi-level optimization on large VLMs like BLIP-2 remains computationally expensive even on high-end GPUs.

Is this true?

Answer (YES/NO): YES